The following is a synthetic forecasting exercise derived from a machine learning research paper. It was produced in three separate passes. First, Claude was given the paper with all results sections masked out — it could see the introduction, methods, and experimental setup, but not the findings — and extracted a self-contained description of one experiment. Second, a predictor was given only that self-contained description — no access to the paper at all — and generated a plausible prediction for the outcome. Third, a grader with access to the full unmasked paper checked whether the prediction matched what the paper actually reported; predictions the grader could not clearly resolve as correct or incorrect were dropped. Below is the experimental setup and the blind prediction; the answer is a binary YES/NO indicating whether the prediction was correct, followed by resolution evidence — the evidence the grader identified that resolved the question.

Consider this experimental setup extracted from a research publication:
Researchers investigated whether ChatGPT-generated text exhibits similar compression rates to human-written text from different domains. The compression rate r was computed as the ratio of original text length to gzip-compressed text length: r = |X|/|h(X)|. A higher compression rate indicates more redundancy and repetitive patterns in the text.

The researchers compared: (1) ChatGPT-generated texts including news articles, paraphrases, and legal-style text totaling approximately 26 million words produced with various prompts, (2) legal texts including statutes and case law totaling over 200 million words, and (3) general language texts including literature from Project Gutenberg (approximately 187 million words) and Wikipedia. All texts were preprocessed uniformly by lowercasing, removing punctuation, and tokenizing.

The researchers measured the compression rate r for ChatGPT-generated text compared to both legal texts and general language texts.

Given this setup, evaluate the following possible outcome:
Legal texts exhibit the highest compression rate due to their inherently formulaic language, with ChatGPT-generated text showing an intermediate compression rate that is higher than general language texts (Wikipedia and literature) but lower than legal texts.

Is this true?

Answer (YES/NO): NO